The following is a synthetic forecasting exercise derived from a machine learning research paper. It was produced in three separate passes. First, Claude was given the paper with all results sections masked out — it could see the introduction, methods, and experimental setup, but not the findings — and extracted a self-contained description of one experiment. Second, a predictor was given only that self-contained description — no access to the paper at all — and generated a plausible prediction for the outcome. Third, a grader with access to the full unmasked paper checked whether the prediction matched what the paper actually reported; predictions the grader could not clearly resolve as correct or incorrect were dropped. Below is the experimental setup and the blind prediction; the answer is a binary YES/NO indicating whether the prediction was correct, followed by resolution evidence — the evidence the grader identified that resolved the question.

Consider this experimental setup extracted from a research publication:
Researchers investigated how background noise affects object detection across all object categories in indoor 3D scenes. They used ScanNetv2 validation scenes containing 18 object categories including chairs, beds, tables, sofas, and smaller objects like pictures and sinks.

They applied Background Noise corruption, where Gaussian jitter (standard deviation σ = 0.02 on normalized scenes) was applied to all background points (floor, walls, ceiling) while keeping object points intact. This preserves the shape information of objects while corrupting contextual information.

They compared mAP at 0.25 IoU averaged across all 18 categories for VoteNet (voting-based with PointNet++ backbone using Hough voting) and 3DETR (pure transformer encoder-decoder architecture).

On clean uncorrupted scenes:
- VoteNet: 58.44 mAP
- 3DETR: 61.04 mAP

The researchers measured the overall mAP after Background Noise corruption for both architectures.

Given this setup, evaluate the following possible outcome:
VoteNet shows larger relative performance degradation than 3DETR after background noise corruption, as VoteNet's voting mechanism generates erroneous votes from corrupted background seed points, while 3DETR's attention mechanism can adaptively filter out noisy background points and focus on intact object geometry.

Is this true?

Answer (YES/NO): NO